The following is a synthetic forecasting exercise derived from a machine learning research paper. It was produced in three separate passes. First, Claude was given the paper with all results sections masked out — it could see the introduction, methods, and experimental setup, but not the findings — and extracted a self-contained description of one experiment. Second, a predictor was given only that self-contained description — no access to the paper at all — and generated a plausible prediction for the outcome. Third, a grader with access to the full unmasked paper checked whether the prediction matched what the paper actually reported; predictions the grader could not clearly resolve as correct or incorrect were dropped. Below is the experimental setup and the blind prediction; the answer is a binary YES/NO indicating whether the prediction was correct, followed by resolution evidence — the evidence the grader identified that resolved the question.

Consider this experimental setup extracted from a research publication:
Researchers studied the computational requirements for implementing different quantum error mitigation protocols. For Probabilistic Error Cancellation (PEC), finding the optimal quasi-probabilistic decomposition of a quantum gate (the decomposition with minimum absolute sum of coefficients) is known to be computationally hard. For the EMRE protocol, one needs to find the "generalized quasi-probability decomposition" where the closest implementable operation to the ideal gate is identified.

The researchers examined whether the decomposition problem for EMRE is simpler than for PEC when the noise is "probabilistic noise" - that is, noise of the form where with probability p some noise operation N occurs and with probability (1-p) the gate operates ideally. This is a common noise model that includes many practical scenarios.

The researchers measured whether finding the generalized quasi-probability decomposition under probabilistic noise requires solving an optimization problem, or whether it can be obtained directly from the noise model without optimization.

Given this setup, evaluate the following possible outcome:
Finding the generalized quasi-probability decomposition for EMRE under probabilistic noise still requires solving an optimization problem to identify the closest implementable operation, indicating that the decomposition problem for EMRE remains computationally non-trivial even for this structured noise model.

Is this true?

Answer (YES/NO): NO